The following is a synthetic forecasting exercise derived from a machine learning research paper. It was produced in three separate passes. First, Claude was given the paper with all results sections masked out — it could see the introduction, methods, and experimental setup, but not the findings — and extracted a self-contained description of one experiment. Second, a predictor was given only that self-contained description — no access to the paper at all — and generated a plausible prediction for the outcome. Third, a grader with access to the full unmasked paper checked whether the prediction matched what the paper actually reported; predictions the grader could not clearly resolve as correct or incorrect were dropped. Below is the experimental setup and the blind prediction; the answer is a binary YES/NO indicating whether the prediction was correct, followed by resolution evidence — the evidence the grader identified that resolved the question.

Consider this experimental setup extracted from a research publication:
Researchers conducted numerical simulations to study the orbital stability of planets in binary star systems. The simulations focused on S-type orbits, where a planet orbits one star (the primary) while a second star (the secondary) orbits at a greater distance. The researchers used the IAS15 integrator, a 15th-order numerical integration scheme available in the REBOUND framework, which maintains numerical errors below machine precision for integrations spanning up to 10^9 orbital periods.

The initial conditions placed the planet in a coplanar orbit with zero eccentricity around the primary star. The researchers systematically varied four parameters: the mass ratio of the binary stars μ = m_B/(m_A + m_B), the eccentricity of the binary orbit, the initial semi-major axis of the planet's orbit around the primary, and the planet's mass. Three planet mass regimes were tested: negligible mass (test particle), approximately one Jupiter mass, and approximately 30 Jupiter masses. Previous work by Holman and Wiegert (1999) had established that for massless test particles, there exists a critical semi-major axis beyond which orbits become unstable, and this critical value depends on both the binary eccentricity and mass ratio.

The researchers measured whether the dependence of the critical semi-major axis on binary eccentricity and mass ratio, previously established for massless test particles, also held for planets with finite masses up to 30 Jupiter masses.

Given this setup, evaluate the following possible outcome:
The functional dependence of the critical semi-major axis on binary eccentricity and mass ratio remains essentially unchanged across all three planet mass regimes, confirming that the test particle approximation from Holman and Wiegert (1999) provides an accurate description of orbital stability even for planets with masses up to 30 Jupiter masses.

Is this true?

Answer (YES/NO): YES